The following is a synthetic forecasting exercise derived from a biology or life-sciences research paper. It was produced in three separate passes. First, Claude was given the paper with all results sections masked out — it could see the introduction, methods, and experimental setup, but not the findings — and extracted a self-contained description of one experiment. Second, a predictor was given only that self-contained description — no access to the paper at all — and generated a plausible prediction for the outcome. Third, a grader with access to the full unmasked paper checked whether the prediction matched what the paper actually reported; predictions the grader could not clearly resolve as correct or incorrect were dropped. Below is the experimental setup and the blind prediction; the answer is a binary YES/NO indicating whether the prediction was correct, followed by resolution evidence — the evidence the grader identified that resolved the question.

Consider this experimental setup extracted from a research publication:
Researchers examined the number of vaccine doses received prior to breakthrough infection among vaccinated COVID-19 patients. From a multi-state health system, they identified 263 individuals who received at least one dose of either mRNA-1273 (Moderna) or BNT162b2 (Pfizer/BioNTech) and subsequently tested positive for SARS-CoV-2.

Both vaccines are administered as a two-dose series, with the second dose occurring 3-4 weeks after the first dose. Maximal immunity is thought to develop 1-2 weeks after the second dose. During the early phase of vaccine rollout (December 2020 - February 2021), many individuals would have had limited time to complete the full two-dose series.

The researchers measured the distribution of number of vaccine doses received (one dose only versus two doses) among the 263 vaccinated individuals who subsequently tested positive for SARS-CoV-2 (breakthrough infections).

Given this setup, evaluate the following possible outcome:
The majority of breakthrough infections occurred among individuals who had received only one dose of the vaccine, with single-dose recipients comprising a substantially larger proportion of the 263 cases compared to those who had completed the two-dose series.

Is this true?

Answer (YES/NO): YES